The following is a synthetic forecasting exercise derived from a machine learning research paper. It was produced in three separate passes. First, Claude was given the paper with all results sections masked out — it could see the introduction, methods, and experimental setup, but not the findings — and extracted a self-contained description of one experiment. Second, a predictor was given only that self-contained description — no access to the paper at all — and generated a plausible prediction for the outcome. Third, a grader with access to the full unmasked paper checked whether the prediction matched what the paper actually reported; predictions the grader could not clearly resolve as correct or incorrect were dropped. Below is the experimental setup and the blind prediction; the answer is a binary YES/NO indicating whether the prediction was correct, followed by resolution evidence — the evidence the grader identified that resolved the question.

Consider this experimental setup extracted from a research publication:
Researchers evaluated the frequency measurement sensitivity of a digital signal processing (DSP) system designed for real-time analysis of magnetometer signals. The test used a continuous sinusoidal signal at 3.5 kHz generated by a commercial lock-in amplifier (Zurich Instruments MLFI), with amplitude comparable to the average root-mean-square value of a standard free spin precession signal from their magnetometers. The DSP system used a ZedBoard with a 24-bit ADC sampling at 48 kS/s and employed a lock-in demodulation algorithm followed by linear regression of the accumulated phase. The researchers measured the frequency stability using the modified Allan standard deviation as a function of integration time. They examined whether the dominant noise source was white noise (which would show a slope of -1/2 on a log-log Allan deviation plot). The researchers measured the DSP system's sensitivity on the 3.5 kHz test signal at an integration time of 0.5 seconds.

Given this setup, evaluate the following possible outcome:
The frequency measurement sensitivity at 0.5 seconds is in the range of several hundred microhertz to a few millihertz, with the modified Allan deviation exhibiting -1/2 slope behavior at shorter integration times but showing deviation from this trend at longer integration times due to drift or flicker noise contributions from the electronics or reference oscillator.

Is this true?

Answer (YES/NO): NO